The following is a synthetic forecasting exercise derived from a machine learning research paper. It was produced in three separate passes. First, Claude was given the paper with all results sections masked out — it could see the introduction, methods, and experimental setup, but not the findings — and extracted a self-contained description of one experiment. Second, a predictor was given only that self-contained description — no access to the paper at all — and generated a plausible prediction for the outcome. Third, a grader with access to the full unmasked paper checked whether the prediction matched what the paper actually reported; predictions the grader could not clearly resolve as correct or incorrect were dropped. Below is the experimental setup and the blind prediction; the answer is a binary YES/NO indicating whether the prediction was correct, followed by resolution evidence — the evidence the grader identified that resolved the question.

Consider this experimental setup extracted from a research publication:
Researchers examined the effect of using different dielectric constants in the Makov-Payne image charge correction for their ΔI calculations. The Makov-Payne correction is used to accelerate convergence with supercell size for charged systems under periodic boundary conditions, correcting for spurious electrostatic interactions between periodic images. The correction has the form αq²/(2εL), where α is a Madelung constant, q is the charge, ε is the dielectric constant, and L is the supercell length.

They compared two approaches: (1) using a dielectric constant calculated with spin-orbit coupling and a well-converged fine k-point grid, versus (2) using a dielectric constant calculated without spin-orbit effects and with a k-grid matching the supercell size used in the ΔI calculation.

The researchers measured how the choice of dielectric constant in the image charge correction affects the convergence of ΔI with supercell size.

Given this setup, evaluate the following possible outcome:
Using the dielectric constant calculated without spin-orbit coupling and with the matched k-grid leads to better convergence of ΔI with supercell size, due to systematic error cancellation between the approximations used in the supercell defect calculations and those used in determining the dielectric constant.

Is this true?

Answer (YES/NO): NO